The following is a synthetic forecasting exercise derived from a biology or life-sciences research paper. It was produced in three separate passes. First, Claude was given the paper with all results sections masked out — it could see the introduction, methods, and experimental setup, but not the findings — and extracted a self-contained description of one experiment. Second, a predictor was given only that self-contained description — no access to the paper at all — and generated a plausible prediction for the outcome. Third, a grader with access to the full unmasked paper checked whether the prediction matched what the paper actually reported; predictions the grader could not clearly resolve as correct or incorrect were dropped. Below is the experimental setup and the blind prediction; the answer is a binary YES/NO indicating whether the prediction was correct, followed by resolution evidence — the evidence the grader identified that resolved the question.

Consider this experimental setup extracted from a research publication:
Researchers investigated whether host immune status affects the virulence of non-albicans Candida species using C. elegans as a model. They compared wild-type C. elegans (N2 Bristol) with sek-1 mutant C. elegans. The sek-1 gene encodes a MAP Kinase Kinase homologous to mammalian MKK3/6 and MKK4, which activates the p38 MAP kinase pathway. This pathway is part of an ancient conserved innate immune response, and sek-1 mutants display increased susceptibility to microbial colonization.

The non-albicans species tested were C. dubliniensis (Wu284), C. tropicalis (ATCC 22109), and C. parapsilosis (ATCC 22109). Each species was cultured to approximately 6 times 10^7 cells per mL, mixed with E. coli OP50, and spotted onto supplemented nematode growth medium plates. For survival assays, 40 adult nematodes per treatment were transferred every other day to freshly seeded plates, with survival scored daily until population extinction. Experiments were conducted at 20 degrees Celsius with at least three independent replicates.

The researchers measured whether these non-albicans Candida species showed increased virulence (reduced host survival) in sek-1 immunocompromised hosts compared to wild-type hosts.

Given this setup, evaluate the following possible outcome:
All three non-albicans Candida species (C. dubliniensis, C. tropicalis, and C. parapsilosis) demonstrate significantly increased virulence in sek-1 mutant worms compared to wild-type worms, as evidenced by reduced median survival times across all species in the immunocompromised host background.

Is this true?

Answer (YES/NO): NO